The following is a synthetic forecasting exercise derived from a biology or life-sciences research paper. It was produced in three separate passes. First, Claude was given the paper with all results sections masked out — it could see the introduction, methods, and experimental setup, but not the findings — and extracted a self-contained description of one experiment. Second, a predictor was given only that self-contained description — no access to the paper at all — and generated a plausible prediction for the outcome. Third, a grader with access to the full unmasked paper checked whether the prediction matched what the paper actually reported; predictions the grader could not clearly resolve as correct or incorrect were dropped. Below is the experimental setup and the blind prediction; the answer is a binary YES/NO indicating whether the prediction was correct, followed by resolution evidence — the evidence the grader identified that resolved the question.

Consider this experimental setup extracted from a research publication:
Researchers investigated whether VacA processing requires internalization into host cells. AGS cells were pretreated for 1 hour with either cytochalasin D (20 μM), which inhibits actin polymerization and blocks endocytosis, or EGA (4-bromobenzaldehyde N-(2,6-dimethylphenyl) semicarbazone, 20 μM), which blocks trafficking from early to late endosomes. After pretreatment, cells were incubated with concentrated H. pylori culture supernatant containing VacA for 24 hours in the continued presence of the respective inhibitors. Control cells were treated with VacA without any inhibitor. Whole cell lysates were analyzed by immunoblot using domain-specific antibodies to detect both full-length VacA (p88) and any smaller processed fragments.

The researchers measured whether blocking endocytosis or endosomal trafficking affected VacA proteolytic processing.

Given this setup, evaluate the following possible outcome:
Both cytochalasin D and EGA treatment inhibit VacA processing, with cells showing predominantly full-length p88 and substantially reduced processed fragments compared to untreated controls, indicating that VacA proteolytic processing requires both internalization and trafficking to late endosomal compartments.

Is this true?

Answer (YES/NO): NO